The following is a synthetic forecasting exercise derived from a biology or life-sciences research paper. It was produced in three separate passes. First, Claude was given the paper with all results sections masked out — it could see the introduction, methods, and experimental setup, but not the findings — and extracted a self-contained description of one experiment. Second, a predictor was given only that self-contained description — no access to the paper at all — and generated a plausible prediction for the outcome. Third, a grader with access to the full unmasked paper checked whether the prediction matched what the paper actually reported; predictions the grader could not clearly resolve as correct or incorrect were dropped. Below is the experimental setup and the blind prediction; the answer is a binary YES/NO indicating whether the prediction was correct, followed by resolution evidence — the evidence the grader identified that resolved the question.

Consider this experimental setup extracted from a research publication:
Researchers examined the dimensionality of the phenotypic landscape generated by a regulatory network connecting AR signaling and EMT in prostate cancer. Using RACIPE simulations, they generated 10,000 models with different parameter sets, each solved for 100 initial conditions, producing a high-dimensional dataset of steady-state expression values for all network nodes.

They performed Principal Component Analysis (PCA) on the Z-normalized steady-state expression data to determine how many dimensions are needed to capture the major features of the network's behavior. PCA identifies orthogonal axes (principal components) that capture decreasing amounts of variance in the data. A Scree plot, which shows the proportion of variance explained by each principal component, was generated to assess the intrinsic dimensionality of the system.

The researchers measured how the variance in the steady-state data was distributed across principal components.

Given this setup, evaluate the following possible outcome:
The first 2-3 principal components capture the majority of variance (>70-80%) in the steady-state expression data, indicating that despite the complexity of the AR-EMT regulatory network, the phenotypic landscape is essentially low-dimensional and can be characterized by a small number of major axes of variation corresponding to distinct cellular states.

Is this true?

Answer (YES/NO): YES